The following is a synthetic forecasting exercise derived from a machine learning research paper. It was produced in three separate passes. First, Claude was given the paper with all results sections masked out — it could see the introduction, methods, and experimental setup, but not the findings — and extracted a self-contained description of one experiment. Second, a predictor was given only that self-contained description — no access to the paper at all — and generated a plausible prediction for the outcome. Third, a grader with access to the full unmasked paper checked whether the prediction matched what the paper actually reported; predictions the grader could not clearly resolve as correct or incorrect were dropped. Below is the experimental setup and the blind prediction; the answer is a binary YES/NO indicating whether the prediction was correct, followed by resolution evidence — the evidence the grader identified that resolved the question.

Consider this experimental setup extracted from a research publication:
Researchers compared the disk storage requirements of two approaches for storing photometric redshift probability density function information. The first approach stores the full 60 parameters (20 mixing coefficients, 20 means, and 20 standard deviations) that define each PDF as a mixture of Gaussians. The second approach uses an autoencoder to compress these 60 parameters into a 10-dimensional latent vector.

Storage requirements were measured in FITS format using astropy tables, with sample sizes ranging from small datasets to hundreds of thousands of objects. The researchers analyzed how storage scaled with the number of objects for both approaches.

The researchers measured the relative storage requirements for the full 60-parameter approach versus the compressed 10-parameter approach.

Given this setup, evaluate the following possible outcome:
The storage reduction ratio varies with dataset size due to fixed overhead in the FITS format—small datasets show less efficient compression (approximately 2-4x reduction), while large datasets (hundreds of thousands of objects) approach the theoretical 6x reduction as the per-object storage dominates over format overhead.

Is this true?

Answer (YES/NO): NO